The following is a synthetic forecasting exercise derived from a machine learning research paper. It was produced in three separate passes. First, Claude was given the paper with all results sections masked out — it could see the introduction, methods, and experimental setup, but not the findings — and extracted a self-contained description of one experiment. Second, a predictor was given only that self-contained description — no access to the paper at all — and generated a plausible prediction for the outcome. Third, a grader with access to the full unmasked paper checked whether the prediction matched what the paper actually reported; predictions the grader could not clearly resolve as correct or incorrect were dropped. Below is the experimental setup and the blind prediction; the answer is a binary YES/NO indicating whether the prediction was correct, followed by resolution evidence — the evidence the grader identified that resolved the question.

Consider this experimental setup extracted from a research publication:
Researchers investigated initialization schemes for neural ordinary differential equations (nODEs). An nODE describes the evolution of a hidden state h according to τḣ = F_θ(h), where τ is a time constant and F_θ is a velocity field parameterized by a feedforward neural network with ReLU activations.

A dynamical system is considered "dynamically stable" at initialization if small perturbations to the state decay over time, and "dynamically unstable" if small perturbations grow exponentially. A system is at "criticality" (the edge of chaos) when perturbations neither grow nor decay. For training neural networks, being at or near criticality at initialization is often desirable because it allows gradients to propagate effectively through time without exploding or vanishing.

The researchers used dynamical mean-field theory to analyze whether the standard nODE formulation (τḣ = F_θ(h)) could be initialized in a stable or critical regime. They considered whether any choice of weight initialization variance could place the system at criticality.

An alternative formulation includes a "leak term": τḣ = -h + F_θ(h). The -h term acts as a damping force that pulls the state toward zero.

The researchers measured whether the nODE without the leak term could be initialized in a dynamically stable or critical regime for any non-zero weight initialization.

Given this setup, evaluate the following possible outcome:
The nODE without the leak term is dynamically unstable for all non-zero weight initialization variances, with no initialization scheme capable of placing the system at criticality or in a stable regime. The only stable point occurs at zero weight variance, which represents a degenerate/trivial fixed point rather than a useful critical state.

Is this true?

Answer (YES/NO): YES